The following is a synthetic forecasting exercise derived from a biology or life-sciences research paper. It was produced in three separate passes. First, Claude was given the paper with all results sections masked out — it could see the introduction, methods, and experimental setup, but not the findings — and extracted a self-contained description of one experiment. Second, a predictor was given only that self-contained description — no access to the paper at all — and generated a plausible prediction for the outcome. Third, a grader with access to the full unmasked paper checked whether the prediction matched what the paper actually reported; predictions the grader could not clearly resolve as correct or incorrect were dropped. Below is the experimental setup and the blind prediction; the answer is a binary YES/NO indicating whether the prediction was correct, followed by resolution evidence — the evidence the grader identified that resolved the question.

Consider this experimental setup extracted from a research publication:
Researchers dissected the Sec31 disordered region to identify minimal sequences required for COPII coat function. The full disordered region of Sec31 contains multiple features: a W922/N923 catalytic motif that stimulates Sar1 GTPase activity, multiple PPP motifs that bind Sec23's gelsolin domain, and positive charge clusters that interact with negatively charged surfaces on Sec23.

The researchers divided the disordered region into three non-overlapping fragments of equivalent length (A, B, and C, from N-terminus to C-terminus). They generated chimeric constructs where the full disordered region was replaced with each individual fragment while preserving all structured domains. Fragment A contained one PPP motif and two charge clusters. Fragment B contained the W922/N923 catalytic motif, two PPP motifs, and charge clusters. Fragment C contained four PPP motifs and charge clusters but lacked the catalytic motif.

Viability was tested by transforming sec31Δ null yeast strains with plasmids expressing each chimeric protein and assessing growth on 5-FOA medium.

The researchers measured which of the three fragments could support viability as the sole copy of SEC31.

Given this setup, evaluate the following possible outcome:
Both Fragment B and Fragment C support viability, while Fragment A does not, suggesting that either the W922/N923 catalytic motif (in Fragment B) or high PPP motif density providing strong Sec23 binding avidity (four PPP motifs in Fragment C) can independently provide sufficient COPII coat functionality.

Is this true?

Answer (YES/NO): YES